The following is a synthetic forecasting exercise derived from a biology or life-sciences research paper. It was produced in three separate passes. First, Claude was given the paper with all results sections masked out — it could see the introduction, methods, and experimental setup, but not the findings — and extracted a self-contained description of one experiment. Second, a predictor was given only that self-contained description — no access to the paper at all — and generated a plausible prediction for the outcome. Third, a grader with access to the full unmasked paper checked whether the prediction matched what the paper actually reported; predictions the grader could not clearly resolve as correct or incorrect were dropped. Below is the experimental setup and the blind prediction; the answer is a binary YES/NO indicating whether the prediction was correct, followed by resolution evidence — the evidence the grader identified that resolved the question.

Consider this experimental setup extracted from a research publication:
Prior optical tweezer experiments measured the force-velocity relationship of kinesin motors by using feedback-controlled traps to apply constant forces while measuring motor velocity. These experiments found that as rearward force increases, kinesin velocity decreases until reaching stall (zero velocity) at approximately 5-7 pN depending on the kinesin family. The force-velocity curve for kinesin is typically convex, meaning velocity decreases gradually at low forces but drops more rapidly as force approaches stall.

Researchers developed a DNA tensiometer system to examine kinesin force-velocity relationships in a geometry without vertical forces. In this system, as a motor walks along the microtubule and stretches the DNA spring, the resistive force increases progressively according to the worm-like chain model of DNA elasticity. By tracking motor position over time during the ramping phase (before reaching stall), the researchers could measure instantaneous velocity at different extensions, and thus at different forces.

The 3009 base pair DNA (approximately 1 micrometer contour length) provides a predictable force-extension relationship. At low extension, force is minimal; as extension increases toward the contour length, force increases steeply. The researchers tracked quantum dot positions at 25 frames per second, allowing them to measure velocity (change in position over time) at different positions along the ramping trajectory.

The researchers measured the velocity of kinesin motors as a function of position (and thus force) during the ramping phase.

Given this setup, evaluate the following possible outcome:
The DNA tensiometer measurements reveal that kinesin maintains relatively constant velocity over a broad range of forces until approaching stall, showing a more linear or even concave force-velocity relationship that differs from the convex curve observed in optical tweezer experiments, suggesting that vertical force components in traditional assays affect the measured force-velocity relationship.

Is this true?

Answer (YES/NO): NO